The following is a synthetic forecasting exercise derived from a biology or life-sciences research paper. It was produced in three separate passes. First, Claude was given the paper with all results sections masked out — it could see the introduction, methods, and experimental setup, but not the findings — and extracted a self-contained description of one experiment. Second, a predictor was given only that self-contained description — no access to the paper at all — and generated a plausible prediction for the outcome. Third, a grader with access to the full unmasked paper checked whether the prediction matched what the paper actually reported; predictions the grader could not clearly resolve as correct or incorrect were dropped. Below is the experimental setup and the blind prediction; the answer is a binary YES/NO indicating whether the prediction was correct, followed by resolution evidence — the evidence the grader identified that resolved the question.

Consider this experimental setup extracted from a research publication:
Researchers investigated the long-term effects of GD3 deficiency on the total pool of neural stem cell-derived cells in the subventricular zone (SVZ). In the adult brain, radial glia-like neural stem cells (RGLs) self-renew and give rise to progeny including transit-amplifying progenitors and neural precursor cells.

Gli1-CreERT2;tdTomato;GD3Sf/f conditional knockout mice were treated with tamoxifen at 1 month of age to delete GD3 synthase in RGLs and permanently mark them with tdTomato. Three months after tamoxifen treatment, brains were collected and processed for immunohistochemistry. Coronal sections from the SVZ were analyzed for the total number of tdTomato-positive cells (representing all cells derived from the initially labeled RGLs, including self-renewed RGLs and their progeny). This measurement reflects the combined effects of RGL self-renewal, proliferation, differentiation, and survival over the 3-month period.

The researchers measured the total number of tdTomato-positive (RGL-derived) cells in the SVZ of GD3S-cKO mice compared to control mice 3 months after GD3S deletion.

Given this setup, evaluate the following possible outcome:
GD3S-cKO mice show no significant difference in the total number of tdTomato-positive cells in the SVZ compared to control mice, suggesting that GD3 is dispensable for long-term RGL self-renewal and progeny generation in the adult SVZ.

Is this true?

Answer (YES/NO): NO